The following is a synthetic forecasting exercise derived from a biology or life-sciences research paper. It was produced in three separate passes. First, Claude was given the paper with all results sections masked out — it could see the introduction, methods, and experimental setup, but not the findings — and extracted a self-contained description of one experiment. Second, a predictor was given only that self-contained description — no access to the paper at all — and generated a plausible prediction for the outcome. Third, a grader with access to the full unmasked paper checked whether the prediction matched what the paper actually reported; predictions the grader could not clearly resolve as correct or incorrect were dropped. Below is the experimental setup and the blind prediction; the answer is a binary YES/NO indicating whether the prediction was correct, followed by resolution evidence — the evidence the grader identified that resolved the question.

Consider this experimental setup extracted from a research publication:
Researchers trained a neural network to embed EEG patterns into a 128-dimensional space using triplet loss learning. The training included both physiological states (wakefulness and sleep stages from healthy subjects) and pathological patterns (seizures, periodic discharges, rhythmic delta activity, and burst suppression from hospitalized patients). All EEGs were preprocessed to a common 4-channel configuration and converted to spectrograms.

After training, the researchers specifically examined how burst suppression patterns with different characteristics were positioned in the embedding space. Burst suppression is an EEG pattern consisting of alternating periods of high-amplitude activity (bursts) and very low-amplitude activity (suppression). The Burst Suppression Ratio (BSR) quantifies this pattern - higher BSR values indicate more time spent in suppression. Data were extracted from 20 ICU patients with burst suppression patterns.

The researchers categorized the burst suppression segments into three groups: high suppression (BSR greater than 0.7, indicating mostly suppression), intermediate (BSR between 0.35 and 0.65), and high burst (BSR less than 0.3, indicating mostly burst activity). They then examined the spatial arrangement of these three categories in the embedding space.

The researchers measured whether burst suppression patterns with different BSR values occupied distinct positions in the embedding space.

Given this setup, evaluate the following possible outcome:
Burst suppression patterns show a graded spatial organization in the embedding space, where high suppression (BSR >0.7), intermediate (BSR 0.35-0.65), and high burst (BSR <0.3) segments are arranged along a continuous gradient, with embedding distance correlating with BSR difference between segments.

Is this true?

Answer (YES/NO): NO